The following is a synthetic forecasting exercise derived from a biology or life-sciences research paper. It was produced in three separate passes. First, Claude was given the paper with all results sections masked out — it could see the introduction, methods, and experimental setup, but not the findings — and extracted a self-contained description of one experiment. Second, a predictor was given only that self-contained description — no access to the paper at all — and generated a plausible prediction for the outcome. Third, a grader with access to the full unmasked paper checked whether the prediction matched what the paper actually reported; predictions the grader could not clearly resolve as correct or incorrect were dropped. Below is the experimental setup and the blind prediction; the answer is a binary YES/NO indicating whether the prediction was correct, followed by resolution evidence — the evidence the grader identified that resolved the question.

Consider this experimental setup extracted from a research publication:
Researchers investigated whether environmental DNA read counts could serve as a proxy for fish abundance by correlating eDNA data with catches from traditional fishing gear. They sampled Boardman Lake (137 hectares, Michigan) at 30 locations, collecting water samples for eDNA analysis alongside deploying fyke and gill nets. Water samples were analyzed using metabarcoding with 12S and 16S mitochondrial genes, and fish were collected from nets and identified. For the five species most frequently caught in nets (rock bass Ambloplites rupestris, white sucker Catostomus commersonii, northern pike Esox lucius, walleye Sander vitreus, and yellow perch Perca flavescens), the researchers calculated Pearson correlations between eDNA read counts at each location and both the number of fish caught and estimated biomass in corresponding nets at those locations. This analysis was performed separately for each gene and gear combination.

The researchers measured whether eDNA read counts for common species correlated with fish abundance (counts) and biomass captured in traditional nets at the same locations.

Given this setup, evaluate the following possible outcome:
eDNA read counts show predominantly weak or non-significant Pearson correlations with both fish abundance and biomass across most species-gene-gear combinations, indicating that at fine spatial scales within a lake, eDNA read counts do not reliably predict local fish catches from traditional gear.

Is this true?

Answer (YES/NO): YES